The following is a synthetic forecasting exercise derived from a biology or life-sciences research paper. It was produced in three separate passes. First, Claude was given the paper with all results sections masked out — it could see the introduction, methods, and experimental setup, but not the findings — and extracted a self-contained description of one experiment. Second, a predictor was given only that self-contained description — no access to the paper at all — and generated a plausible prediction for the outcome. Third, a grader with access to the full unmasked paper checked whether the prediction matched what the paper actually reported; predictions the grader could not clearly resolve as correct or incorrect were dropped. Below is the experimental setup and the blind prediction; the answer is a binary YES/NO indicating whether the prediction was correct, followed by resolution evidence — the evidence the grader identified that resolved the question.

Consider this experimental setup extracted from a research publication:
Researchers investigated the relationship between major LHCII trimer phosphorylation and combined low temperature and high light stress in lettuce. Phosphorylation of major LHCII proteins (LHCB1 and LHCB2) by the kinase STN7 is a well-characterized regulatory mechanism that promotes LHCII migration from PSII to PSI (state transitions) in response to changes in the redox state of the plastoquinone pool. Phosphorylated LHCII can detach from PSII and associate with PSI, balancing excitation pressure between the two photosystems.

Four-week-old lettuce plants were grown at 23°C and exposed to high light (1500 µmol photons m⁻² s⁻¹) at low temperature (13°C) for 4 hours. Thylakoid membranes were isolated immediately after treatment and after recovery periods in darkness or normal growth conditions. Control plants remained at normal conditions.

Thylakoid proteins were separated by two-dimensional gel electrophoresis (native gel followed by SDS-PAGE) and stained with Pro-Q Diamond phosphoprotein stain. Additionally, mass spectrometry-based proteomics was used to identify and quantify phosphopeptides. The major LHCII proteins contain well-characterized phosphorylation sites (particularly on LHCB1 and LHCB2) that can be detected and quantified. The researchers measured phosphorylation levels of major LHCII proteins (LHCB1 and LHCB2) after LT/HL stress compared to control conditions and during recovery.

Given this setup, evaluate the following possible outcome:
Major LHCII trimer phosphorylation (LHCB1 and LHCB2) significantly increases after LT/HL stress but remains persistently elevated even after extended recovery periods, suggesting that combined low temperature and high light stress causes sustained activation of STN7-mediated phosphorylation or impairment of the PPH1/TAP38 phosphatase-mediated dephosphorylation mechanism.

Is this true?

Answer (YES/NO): NO